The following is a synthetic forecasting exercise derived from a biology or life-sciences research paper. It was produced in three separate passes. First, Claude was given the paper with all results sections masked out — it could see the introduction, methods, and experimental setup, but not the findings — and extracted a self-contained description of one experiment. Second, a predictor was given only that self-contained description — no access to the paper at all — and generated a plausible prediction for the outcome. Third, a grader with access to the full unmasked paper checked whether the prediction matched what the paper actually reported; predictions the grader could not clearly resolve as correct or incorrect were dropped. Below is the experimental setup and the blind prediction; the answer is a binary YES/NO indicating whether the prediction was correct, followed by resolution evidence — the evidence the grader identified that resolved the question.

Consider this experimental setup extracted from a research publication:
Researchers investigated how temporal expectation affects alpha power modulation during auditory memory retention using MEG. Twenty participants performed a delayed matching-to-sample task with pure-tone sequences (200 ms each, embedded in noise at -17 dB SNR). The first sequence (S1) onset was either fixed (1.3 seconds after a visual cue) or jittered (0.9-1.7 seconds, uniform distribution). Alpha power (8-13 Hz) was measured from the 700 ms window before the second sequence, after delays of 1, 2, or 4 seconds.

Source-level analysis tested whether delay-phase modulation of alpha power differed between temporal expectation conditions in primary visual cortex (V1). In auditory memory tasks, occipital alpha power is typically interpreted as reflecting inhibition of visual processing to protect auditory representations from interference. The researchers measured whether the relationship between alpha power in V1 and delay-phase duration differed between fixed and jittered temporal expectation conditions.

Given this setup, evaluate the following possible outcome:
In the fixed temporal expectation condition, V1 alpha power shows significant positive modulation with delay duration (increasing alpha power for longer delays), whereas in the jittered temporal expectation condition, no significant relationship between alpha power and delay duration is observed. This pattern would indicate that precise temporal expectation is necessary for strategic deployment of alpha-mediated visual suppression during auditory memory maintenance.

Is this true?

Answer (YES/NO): NO